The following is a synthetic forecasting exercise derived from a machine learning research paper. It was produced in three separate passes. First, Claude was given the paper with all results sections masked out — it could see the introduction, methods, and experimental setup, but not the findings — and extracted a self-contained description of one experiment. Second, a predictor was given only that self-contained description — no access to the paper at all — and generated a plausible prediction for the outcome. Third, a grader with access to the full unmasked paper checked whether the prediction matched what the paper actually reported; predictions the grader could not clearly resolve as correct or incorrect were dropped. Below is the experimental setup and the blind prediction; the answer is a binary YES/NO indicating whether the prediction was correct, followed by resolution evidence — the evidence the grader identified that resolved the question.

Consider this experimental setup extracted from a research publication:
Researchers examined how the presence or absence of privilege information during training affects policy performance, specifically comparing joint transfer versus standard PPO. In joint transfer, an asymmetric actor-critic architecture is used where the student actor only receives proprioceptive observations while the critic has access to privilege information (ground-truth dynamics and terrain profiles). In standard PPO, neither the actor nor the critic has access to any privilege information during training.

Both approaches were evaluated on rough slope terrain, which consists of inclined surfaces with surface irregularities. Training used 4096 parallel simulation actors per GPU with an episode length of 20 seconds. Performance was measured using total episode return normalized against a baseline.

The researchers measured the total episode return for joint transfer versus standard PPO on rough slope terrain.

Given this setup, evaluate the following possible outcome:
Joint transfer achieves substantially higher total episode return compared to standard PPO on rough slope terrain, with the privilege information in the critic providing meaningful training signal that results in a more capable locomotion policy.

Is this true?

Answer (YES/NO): NO